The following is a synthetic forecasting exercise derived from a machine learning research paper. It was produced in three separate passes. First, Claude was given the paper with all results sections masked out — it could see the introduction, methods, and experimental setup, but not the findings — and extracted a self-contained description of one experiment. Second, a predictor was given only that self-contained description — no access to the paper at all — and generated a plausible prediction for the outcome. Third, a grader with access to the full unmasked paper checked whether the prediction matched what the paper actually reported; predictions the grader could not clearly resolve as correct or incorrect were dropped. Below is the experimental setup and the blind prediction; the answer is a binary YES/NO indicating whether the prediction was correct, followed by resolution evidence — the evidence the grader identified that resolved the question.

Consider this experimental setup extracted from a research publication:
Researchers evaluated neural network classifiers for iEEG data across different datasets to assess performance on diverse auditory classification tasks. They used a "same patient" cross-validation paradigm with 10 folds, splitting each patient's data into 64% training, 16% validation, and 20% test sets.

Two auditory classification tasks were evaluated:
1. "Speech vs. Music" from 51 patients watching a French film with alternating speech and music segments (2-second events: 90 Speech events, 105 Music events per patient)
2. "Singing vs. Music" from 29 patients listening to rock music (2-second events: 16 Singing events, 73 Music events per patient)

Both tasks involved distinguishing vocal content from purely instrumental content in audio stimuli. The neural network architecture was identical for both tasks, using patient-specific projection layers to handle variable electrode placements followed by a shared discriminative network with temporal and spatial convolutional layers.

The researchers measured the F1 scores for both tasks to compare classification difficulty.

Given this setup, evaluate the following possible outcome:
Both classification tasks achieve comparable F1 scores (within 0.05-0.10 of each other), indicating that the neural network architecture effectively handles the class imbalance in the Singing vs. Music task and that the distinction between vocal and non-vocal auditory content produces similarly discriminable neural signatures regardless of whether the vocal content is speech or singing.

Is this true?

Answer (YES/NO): NO